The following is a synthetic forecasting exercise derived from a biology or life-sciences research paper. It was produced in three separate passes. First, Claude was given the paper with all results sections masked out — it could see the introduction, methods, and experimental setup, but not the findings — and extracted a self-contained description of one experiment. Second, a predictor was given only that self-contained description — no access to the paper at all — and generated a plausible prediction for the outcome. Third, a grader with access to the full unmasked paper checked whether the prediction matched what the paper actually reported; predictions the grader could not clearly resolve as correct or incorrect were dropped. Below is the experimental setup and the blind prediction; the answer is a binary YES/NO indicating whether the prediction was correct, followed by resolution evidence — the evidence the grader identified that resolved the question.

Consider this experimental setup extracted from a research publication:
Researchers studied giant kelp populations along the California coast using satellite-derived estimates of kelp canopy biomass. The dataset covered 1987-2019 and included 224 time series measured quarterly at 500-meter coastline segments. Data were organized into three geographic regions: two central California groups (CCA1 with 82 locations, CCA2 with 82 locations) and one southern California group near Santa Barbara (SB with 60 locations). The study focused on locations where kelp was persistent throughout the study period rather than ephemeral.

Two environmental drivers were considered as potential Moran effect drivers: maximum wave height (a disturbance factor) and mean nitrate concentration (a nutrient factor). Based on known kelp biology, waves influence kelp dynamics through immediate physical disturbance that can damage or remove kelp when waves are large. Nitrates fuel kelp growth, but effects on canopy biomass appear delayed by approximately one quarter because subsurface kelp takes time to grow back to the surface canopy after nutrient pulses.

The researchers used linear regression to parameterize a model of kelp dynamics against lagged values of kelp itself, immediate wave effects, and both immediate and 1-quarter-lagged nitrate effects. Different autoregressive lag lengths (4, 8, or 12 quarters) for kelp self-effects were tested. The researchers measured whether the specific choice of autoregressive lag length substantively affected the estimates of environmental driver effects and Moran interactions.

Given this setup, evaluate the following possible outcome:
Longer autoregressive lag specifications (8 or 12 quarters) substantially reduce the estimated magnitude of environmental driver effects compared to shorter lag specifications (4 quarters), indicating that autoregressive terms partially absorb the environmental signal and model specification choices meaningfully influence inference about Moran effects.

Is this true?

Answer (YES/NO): NO